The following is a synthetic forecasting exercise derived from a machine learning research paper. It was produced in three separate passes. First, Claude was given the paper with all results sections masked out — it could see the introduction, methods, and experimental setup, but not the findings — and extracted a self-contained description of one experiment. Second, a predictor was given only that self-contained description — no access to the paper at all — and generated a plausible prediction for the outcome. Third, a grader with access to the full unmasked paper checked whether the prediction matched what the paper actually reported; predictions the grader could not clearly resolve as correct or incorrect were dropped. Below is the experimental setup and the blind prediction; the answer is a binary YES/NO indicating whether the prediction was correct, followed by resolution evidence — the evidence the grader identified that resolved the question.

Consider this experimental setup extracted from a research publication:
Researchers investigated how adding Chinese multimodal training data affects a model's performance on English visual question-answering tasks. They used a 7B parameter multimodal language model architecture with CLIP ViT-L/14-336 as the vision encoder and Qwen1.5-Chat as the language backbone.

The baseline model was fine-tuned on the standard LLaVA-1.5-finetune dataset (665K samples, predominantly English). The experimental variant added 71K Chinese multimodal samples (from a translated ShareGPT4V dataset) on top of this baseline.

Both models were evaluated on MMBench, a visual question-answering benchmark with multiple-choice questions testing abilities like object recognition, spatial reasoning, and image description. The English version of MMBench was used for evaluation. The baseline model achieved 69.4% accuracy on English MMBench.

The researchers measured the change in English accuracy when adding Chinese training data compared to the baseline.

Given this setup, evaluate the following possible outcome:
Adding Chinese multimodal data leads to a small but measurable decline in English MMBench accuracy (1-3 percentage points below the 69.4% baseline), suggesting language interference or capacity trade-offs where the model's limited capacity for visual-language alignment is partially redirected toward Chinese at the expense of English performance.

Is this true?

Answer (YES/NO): NO